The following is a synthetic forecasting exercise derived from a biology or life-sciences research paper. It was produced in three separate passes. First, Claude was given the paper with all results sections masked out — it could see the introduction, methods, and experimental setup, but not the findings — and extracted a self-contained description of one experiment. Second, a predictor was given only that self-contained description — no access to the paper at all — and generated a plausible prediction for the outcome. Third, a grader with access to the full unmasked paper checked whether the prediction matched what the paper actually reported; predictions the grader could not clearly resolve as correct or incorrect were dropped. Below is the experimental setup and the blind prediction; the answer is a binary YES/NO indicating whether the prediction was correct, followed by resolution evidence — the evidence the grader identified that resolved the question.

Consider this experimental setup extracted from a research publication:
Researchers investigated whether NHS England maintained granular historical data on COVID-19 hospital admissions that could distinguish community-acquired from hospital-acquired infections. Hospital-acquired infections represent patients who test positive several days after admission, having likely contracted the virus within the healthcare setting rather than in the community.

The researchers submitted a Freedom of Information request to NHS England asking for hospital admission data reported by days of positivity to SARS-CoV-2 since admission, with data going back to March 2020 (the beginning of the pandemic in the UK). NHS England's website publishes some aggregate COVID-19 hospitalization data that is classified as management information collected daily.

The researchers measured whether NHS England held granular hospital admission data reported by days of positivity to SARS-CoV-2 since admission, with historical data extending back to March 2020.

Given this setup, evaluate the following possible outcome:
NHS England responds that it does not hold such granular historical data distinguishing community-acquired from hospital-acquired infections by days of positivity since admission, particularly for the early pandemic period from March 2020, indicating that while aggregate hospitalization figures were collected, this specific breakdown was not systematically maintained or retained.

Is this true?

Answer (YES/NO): YES